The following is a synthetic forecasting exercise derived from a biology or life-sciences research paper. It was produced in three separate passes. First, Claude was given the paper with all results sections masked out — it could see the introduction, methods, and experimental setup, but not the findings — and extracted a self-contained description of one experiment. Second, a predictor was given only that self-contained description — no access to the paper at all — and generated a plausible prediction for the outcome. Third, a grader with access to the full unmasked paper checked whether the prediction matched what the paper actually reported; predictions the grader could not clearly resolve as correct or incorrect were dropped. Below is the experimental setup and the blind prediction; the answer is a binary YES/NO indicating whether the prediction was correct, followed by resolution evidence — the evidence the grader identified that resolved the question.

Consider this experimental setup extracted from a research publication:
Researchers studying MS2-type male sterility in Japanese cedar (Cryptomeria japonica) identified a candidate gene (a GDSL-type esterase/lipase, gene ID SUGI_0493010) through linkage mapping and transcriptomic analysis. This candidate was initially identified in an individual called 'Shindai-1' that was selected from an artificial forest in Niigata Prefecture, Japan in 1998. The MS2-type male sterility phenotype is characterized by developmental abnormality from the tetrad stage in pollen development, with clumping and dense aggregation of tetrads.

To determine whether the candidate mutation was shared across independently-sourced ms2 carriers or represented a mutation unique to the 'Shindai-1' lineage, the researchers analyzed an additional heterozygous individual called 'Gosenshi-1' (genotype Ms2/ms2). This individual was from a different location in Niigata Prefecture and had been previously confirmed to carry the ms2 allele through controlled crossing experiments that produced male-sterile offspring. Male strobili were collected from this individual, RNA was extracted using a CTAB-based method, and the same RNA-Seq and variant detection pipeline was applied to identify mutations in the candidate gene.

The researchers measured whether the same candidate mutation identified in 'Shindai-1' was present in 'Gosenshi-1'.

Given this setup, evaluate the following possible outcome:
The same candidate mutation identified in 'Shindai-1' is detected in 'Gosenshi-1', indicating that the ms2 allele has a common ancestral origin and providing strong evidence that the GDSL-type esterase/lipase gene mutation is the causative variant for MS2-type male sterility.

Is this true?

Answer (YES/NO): YES